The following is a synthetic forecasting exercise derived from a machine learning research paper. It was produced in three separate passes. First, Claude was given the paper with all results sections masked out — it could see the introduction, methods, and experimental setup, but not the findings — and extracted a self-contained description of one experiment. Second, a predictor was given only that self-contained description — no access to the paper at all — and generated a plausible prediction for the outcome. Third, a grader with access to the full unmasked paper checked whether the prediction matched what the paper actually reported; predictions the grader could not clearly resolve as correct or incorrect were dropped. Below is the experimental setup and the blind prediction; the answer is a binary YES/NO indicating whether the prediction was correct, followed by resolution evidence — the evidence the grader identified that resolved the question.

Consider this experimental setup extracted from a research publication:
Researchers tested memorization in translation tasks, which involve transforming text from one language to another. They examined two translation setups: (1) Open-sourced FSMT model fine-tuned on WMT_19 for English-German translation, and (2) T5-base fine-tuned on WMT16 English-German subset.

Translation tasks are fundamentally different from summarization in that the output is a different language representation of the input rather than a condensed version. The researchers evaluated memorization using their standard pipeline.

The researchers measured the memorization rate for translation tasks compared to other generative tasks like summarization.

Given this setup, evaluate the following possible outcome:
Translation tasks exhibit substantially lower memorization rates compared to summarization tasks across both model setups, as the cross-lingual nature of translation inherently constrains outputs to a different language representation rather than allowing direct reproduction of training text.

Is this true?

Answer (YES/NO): YES